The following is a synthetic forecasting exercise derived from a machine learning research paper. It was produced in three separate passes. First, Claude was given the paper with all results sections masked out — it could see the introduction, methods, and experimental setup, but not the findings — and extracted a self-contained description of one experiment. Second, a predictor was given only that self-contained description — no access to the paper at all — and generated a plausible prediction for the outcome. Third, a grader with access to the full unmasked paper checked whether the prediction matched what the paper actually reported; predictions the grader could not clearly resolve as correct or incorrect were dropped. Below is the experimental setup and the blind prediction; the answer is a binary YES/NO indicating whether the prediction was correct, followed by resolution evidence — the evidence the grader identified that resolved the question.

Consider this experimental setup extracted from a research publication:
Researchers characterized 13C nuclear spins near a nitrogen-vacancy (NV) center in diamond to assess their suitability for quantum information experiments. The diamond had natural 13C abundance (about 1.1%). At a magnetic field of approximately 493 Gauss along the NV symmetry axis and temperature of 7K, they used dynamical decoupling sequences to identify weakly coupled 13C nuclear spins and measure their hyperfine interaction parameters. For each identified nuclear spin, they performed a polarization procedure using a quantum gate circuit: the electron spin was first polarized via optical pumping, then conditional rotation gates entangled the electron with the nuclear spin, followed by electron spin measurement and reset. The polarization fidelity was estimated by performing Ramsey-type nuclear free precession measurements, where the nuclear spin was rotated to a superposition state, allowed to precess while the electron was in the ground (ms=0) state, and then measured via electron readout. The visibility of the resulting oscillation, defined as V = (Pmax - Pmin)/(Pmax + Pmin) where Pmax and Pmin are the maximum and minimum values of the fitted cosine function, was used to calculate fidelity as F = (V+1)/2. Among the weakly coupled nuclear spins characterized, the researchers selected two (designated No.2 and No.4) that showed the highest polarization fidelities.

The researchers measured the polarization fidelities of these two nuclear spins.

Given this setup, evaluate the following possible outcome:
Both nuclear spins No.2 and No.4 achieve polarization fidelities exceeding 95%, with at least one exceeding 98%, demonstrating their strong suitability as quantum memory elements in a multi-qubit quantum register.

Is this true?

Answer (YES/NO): NO